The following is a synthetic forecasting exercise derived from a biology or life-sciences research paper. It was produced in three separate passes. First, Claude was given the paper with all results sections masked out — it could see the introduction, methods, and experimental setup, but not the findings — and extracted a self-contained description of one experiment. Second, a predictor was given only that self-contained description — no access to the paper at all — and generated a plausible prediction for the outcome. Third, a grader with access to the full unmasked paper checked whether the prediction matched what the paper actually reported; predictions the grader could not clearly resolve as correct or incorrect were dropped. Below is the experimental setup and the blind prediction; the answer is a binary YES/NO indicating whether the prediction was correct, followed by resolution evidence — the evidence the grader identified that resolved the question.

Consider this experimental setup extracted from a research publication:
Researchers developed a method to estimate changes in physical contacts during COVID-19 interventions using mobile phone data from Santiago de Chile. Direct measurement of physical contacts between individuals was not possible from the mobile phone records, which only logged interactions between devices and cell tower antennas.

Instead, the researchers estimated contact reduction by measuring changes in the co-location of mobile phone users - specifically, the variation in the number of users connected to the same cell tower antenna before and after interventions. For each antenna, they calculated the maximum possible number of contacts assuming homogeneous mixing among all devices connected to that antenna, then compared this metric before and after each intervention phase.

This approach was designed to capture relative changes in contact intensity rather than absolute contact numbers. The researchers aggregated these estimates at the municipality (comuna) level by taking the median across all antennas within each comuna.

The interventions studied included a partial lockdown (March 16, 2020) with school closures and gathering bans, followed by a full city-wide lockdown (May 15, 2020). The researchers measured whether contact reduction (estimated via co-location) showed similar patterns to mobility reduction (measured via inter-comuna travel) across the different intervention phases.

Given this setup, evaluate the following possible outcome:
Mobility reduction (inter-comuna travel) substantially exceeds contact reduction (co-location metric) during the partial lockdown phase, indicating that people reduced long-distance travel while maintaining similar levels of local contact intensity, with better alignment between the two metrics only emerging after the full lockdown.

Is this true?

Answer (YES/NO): NO